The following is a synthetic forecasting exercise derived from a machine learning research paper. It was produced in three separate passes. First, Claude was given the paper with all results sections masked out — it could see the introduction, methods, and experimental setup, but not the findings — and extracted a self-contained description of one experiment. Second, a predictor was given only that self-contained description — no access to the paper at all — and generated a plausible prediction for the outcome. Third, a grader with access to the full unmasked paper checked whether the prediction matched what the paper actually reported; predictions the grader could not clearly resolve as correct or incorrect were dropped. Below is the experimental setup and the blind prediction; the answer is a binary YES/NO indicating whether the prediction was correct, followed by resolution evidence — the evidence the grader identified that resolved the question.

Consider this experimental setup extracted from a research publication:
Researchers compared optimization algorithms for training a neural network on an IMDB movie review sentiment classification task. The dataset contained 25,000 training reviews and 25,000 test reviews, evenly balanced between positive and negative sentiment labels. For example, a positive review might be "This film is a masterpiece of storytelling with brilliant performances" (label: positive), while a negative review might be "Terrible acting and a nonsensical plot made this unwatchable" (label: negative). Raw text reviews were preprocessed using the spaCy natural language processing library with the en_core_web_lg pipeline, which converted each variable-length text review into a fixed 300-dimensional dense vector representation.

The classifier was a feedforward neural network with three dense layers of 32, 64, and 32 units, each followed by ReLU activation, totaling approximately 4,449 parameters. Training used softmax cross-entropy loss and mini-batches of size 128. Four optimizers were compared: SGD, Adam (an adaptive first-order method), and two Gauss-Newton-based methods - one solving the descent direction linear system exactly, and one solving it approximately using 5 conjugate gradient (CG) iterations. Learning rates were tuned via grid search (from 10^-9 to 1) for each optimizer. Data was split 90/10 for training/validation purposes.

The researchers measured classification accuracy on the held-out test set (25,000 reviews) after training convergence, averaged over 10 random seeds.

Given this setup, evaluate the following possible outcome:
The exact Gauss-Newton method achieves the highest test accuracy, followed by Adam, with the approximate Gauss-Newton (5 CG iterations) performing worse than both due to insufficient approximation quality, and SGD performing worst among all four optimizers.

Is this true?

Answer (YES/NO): NO